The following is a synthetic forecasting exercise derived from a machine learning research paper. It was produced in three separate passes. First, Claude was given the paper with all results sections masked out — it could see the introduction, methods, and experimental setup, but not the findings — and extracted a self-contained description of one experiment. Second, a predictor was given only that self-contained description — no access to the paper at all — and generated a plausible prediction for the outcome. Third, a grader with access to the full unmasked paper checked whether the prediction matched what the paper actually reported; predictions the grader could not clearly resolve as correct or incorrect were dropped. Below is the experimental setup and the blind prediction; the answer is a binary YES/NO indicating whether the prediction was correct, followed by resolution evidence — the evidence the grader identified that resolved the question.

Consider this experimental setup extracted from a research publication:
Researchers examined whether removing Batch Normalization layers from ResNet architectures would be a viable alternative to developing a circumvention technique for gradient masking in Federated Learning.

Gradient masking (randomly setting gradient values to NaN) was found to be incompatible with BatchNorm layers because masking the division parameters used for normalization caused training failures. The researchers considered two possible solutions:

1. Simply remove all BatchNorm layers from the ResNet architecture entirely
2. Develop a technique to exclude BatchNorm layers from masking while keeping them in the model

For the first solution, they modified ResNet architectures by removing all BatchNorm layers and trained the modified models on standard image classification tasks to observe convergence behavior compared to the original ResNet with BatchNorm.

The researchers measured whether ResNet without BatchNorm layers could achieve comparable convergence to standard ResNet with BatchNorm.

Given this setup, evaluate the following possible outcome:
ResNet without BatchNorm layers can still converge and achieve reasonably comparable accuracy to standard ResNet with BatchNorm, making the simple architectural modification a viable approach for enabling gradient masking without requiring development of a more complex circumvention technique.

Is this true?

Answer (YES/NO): NO